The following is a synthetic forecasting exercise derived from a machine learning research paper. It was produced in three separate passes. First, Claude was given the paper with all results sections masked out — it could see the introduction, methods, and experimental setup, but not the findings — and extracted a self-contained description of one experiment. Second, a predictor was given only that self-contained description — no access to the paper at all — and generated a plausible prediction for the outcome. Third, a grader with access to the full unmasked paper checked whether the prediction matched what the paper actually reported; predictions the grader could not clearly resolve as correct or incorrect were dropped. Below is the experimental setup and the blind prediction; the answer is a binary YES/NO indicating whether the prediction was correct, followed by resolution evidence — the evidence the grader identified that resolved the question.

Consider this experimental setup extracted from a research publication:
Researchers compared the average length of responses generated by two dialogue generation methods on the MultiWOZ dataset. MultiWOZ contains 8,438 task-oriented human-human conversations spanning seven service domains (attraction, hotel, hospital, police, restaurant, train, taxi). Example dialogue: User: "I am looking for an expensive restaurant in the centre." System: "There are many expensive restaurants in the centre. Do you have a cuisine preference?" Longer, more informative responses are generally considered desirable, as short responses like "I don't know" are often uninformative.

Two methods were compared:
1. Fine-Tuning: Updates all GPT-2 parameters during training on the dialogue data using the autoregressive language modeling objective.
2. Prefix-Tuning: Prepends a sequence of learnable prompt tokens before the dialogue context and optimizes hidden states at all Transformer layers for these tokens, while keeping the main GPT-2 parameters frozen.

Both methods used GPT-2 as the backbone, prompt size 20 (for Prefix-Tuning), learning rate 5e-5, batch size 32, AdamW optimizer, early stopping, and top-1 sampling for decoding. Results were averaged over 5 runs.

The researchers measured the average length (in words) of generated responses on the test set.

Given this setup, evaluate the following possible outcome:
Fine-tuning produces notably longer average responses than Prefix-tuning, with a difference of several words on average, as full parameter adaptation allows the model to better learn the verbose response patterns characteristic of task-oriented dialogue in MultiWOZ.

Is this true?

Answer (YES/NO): NO